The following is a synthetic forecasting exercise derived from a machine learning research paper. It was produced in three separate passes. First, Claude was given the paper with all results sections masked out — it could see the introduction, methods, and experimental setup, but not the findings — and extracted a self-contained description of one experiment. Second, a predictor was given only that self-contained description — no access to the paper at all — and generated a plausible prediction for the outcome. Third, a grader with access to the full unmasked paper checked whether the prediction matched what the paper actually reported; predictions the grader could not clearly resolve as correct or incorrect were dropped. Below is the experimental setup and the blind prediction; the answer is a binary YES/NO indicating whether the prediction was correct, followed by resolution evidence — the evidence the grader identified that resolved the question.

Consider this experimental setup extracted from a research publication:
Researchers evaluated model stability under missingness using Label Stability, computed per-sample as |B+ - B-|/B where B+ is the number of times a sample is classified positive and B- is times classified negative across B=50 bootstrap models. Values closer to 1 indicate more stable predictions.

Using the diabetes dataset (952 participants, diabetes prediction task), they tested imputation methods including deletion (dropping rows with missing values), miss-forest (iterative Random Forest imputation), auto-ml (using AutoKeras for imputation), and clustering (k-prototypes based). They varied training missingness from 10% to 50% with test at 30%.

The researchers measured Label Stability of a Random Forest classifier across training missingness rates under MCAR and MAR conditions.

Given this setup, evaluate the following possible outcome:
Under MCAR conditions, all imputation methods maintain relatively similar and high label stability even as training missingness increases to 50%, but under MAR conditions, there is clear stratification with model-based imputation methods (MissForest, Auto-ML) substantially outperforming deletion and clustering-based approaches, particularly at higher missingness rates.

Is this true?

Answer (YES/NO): NO